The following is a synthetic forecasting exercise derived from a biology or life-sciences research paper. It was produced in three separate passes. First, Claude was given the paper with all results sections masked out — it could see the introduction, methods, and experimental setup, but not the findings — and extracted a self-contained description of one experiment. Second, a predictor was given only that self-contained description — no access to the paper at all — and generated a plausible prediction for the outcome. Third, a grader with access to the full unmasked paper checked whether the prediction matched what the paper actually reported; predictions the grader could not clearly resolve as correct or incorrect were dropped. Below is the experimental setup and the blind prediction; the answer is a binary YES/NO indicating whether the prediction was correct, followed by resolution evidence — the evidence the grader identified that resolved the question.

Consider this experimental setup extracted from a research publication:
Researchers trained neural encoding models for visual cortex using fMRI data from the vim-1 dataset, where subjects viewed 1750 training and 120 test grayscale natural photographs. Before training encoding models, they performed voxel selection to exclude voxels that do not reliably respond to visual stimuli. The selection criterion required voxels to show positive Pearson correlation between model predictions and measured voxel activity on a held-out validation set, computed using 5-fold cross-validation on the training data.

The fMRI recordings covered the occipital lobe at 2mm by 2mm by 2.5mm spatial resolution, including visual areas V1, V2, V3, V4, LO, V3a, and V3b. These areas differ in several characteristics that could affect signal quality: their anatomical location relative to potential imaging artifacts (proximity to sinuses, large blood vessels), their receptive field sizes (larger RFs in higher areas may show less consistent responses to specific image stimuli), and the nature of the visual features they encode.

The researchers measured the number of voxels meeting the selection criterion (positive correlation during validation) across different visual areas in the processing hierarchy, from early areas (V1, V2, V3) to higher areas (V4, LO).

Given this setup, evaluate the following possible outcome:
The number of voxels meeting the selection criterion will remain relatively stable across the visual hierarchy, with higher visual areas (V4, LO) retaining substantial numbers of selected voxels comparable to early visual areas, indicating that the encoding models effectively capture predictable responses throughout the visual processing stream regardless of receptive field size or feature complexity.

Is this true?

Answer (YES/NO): NO